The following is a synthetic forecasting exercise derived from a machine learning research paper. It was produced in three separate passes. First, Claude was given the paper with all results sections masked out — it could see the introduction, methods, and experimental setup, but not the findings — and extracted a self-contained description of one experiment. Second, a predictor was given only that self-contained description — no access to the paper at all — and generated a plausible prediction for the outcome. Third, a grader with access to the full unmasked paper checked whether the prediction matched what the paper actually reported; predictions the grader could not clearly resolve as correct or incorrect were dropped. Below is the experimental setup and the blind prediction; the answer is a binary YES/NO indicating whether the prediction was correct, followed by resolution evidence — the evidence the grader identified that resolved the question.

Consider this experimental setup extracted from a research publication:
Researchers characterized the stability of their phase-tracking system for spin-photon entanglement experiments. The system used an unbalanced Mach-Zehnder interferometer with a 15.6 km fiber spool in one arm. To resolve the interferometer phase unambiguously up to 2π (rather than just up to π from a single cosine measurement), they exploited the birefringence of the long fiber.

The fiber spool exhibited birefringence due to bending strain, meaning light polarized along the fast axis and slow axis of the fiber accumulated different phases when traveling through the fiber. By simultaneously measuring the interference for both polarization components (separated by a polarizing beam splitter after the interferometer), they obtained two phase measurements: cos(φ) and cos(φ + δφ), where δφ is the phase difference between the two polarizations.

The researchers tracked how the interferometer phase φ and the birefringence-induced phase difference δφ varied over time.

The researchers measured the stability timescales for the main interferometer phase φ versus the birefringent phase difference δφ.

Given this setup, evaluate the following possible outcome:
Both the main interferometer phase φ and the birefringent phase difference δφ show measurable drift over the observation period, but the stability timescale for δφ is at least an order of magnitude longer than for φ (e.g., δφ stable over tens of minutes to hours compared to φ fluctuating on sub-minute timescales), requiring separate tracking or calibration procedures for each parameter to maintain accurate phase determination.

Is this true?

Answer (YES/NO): NO